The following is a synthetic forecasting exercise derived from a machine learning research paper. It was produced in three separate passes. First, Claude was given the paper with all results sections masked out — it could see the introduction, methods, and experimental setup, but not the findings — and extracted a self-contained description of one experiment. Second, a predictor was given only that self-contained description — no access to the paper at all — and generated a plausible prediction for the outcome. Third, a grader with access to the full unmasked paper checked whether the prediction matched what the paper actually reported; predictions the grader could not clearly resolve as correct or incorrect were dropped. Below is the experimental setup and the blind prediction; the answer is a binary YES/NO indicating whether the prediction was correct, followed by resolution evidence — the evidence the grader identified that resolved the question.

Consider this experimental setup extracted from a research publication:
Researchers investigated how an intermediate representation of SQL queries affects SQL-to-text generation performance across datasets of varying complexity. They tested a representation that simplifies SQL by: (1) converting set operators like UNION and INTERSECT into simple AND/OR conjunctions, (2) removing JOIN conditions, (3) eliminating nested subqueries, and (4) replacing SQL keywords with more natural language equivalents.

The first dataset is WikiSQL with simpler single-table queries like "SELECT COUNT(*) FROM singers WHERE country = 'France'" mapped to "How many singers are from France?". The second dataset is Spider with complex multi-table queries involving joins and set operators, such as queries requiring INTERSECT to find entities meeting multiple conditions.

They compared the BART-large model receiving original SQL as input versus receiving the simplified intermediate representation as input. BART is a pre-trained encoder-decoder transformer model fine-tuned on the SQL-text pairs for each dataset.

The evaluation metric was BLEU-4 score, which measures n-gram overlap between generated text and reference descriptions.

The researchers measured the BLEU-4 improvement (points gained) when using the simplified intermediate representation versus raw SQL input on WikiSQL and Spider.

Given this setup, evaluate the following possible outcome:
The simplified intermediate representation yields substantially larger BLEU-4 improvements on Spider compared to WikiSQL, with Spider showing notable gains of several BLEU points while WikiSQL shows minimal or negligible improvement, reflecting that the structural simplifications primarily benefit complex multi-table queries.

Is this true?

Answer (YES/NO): YES